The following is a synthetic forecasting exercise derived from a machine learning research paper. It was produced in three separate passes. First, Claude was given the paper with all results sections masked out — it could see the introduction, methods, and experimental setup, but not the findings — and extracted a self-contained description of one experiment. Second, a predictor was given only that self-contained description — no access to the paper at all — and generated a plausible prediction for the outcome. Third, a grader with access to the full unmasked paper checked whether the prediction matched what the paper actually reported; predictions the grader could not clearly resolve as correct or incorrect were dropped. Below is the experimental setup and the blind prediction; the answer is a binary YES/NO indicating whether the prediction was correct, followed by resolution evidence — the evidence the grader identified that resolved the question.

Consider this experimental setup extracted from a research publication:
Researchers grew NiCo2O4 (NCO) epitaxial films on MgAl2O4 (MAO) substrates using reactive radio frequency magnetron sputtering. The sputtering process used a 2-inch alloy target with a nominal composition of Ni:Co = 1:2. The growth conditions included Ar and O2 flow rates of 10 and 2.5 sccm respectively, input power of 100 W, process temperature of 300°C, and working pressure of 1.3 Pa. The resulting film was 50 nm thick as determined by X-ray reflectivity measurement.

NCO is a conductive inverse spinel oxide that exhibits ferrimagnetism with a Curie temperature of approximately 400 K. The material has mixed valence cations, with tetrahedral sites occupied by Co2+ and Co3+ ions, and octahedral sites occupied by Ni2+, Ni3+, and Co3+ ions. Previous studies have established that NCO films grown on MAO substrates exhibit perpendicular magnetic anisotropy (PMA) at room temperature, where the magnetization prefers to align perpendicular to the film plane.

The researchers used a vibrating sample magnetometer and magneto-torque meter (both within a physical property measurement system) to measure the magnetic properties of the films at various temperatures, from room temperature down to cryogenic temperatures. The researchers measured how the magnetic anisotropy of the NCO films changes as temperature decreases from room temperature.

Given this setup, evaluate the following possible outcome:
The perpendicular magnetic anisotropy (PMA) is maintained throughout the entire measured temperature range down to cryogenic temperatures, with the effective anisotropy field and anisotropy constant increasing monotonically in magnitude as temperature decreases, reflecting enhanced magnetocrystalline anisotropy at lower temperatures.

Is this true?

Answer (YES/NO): NO